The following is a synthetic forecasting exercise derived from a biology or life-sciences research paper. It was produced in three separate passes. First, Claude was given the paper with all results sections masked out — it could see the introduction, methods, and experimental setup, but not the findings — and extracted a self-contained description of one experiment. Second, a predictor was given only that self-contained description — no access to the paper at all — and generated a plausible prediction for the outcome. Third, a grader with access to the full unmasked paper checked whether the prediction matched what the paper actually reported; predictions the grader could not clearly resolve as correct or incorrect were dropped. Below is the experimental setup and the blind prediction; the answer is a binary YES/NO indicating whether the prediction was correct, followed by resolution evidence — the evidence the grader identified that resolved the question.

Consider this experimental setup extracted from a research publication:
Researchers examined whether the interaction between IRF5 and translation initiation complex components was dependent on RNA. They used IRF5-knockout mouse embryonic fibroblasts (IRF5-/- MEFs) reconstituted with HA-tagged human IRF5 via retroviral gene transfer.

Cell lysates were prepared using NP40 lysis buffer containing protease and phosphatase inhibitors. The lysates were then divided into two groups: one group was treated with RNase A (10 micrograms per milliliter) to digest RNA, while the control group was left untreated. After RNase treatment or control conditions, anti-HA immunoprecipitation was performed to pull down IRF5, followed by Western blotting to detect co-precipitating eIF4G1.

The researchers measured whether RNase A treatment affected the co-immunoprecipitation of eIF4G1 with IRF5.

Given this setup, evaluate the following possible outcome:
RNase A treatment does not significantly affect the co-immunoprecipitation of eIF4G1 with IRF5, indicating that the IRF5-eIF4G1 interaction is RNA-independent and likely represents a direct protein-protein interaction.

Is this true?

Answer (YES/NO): YES